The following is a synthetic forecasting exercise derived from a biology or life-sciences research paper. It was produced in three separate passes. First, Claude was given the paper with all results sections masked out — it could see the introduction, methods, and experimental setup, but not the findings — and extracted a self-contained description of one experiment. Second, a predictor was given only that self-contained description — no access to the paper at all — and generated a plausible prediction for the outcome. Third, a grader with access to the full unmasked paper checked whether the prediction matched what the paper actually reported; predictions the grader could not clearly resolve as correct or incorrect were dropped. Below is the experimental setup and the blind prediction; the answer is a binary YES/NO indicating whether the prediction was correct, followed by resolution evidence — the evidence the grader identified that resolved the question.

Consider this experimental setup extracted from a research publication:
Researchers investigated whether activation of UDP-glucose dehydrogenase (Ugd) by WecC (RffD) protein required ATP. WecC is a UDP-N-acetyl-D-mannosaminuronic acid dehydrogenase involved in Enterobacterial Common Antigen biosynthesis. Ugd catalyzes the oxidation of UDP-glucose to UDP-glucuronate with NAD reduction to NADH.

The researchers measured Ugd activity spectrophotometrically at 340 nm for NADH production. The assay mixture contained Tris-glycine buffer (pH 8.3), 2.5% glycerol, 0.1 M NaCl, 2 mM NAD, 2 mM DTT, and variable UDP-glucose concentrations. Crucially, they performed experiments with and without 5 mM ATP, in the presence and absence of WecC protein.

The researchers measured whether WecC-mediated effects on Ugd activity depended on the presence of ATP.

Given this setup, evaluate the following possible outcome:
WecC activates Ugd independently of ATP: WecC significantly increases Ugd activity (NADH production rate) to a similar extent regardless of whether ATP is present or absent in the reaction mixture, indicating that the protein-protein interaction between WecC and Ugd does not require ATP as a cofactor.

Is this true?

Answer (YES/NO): NO